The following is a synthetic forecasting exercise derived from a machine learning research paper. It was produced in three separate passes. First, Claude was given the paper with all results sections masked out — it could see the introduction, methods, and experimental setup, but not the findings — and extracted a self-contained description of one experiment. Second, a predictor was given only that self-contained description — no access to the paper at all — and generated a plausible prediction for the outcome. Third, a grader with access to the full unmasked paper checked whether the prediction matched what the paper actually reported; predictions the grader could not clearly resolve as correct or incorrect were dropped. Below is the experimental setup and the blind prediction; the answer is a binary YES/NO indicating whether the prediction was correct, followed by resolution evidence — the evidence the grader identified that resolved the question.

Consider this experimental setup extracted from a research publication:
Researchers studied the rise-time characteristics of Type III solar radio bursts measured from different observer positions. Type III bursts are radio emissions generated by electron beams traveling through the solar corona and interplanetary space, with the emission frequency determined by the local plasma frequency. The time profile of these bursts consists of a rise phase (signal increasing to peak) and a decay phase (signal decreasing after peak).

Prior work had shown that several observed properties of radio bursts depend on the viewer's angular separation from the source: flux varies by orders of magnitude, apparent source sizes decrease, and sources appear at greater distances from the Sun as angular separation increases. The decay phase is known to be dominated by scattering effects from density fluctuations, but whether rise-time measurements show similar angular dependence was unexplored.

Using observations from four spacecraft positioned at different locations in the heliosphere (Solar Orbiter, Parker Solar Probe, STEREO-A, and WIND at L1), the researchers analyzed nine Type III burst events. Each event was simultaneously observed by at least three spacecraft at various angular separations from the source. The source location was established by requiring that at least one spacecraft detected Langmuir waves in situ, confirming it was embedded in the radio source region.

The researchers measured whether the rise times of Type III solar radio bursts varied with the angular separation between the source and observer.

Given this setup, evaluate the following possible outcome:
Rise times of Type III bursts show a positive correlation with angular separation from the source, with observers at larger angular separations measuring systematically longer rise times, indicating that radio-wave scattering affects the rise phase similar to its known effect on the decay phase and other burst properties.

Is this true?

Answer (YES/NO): NO